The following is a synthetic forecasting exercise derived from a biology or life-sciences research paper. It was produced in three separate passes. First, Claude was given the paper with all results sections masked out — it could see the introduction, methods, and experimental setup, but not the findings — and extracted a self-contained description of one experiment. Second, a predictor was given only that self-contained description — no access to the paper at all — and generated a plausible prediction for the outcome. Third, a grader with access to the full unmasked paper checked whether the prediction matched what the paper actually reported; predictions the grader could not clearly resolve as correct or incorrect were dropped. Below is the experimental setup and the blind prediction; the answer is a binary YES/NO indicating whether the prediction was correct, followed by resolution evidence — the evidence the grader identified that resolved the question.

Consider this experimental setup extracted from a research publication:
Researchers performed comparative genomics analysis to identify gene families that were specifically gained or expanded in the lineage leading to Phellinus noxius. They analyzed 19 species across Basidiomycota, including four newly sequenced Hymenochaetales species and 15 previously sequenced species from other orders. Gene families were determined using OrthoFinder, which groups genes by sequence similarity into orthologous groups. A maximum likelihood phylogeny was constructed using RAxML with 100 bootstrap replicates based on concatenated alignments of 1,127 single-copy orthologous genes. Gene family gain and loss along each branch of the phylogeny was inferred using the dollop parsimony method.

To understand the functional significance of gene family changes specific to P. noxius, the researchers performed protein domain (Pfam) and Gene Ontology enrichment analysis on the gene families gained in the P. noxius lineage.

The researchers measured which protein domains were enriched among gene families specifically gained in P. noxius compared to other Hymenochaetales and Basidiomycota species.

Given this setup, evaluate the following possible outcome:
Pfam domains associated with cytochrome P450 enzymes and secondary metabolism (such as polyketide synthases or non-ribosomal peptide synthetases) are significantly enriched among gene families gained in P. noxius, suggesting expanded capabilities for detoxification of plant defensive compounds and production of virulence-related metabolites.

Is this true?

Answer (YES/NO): NO